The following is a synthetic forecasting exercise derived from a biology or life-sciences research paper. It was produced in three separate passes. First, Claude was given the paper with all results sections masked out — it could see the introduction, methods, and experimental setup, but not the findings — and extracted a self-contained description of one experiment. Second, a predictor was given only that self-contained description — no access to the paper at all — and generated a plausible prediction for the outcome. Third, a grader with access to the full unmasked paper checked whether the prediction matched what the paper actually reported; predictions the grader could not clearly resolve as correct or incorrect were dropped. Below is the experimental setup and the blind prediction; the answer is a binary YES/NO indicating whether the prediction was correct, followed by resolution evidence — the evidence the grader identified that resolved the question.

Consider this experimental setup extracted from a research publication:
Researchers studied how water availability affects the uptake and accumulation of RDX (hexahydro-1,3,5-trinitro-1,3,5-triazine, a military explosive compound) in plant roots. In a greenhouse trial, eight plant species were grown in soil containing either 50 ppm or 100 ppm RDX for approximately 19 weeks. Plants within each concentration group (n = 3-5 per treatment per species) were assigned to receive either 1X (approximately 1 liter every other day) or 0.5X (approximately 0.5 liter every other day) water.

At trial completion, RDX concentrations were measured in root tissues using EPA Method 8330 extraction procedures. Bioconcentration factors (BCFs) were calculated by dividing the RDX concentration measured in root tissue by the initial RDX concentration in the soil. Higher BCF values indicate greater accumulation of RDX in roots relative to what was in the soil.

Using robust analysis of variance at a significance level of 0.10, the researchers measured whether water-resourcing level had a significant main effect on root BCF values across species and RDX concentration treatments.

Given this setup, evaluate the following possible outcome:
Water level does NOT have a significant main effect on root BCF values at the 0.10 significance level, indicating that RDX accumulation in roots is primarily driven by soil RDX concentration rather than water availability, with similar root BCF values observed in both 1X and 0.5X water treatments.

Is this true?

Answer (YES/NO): NO